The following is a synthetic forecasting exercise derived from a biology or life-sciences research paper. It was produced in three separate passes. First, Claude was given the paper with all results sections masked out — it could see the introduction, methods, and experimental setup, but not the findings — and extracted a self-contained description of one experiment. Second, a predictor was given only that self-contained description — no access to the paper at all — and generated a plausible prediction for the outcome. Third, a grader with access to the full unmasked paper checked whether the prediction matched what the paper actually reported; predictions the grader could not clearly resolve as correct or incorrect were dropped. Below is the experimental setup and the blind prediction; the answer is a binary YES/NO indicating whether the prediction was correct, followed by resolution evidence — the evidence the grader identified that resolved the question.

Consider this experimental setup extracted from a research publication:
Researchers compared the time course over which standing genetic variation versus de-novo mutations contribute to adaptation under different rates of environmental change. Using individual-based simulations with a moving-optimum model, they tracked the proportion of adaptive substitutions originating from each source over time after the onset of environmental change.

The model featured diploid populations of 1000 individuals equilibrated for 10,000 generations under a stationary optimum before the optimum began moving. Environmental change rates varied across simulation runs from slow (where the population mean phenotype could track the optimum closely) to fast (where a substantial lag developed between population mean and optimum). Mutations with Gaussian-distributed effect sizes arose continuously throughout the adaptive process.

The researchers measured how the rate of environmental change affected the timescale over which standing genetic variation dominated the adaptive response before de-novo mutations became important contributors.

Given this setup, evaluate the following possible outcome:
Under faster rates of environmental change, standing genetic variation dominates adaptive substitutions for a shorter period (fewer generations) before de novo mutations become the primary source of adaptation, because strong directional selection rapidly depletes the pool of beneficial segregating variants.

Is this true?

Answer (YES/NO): YES